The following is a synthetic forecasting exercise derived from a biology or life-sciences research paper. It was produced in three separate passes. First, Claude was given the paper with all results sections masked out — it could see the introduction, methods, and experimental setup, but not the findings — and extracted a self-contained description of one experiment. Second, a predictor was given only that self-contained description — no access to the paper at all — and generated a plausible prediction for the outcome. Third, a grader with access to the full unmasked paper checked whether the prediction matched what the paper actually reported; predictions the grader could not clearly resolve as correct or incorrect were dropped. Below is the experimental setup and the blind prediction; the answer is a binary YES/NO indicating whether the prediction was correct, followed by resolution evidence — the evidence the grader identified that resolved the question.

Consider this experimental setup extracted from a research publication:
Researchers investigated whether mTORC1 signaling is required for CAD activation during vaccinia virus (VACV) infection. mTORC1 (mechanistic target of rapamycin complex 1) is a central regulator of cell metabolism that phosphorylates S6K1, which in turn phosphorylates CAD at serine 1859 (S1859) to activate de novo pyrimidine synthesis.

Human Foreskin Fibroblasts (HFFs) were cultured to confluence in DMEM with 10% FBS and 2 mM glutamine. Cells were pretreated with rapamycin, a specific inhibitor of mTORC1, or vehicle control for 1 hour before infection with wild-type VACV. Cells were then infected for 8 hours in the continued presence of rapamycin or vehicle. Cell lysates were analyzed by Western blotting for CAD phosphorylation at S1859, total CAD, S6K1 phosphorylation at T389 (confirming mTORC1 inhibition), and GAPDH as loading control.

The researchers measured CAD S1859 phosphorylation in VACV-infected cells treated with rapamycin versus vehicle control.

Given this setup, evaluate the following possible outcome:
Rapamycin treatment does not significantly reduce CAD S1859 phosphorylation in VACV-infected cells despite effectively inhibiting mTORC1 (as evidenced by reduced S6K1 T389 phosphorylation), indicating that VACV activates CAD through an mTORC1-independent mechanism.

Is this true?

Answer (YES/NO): NO